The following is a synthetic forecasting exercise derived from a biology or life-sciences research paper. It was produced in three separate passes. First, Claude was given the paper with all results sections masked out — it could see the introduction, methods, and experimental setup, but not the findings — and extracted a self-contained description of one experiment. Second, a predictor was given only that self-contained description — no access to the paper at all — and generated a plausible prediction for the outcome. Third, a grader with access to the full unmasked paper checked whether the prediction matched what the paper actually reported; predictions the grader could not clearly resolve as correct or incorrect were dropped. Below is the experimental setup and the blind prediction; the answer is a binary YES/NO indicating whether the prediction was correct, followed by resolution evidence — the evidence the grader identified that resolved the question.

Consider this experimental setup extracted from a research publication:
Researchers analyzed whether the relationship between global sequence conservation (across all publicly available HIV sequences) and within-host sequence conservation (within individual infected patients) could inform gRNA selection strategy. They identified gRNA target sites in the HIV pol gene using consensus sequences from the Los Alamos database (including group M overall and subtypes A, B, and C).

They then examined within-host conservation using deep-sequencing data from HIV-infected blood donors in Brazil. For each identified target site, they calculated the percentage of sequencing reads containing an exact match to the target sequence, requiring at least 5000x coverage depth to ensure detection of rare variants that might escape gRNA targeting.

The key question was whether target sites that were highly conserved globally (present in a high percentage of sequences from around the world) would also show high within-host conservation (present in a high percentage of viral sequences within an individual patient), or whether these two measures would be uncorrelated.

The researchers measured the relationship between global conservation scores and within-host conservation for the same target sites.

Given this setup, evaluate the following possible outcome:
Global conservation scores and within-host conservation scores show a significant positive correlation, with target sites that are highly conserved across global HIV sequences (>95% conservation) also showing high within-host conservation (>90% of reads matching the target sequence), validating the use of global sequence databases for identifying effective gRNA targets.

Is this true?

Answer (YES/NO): NO